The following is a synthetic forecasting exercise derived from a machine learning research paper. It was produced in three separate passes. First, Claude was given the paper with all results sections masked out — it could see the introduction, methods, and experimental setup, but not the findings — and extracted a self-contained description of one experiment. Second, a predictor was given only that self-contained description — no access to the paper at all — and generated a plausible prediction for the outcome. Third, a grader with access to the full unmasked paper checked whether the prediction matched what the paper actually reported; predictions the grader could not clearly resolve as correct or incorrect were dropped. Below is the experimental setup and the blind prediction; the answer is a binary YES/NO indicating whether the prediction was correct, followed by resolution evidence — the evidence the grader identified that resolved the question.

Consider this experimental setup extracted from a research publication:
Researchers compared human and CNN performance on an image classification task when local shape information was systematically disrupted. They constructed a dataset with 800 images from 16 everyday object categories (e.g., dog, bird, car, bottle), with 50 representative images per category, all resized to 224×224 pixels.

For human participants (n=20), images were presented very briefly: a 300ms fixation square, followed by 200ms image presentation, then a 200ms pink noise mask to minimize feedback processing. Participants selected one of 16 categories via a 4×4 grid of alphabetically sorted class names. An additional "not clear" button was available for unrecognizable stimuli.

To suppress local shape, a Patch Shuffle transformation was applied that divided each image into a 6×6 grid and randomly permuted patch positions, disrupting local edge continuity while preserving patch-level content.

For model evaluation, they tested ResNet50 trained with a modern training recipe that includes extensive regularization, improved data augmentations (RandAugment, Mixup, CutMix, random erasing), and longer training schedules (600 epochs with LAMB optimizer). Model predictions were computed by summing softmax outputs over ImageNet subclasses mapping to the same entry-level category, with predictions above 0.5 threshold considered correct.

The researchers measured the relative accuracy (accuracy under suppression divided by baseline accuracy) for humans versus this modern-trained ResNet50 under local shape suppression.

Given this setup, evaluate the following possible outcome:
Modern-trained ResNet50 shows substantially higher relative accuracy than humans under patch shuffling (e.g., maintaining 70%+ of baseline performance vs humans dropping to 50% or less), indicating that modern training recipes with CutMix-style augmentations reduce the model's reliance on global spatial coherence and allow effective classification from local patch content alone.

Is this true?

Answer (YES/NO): NO